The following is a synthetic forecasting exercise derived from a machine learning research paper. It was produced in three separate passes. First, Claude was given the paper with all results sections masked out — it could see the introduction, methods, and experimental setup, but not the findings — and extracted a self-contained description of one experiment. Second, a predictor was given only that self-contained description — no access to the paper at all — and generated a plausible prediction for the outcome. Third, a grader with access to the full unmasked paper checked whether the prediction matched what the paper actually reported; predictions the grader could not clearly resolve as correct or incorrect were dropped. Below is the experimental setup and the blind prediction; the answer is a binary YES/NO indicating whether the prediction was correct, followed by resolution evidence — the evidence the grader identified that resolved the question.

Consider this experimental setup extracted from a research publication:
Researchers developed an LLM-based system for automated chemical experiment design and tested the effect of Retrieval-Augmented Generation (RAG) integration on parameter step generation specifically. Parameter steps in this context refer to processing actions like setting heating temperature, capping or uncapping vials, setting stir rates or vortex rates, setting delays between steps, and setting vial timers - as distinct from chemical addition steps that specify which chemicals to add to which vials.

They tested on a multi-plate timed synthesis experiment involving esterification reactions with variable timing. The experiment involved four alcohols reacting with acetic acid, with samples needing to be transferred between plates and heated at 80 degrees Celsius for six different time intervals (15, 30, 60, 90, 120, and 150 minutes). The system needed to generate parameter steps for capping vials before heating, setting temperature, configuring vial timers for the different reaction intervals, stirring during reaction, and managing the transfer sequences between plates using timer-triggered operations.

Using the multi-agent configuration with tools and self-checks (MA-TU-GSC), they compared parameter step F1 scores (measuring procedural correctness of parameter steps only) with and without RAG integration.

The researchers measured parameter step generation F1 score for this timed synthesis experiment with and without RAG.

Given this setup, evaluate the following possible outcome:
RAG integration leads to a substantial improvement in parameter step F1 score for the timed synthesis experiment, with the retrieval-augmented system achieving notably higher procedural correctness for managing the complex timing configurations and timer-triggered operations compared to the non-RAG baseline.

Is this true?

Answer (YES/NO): NO